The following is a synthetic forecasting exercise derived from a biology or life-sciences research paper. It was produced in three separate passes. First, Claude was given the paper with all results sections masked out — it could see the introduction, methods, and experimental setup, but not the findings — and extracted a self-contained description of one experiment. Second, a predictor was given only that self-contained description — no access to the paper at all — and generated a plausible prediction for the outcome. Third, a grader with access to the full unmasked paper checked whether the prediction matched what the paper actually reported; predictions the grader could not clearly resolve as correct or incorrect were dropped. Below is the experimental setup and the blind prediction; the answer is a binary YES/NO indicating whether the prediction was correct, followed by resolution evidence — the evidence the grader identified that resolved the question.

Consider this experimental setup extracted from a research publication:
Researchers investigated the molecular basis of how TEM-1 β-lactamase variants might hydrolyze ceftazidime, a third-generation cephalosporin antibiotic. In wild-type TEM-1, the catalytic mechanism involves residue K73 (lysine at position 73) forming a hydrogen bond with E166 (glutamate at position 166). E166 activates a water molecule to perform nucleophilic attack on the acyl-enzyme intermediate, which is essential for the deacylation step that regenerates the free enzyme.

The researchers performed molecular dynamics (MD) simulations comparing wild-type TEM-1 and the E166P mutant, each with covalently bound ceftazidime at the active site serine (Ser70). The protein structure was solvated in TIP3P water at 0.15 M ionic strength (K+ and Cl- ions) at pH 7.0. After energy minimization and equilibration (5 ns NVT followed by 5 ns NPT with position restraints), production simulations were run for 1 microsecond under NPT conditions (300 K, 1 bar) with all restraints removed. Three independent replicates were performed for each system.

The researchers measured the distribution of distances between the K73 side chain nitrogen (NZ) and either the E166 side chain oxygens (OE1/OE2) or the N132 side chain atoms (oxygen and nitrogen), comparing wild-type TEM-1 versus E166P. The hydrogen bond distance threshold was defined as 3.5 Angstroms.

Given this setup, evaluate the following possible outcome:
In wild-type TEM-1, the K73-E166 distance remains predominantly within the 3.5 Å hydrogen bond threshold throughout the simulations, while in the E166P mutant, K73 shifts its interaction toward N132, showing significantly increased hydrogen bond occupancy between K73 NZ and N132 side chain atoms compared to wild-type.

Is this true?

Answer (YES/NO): YES